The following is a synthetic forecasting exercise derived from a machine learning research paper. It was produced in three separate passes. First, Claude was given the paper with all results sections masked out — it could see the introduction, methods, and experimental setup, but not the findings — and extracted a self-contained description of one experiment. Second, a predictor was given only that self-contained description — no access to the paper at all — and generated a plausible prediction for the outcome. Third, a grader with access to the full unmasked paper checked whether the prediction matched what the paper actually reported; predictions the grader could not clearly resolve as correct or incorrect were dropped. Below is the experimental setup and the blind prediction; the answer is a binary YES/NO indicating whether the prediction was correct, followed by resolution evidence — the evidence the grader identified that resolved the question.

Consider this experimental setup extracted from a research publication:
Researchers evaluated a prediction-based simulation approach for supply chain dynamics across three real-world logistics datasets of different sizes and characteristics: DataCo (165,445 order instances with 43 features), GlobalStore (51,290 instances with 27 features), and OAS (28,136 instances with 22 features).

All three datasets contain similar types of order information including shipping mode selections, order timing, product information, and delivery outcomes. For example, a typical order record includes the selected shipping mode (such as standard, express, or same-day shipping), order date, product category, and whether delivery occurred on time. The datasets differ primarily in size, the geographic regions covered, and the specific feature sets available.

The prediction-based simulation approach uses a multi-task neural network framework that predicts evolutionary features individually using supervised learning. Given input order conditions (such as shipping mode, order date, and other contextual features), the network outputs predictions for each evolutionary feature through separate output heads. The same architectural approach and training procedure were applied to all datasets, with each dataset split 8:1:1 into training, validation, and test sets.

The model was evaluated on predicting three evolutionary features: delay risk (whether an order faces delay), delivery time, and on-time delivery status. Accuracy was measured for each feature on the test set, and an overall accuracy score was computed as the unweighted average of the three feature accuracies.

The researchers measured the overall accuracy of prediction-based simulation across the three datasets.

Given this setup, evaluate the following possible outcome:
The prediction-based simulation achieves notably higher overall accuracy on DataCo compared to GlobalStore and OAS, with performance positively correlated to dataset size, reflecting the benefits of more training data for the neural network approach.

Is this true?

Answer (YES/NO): NO